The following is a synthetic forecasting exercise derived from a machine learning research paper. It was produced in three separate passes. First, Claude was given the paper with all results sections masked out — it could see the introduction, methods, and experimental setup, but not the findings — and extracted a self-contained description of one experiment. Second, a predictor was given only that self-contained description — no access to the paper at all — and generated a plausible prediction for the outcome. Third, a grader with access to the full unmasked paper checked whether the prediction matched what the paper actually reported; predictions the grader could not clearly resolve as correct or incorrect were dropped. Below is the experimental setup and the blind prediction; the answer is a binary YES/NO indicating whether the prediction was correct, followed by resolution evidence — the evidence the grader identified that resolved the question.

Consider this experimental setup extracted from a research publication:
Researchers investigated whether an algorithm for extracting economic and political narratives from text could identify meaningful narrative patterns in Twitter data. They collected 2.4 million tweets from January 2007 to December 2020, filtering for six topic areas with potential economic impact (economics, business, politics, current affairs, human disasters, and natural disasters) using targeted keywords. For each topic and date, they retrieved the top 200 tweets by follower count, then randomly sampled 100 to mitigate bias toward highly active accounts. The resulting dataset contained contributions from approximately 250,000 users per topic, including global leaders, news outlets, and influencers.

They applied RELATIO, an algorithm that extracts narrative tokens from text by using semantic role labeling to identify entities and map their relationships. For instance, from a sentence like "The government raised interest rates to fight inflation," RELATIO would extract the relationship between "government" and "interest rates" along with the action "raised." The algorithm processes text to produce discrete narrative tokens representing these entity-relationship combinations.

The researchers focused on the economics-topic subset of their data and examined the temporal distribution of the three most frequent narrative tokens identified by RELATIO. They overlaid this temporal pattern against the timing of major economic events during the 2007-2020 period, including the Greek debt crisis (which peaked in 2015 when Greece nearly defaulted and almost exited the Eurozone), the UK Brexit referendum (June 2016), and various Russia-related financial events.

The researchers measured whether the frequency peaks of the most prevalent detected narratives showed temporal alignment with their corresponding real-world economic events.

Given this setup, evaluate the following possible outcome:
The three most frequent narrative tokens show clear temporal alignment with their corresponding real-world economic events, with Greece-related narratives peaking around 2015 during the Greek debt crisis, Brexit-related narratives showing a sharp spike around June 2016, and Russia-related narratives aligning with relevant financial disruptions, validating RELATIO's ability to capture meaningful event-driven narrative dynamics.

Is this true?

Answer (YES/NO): YES